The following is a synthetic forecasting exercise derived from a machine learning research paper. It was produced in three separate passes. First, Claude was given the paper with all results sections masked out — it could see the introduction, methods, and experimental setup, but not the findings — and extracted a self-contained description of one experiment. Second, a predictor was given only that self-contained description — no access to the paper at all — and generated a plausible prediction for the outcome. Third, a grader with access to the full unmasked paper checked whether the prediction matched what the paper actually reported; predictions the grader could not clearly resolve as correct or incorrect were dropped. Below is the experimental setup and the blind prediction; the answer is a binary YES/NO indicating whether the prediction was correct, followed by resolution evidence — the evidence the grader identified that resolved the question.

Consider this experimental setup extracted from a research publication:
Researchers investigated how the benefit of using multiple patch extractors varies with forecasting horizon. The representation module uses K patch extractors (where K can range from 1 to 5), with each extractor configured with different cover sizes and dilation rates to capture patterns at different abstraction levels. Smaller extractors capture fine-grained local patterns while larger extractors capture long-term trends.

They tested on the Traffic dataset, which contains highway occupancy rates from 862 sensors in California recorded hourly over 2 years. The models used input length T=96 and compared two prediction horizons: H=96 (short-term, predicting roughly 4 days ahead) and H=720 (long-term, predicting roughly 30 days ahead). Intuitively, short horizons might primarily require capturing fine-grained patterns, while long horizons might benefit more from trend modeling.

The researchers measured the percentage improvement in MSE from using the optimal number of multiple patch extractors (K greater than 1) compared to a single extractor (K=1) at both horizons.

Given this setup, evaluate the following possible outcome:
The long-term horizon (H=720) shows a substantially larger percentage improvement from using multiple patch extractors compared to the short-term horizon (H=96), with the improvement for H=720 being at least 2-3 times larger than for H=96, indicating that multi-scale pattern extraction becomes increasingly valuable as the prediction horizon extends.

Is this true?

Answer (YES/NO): NO